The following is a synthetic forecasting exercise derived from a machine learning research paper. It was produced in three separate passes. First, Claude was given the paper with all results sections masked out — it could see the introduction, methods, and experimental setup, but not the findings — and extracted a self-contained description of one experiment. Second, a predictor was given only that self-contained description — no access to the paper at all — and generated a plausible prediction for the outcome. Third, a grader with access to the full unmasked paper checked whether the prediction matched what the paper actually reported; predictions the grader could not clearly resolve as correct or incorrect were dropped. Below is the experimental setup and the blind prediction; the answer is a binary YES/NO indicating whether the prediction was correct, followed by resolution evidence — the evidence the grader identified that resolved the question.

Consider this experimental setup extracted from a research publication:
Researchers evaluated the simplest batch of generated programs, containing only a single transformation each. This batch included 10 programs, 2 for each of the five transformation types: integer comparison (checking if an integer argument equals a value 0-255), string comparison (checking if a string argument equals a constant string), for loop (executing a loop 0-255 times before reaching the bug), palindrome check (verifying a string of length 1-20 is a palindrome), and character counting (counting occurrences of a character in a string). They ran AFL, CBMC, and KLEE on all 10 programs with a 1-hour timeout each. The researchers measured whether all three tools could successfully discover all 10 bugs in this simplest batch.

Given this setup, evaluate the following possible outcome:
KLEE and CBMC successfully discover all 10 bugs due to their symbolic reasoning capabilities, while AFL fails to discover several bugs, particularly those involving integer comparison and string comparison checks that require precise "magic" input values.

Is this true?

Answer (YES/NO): NO